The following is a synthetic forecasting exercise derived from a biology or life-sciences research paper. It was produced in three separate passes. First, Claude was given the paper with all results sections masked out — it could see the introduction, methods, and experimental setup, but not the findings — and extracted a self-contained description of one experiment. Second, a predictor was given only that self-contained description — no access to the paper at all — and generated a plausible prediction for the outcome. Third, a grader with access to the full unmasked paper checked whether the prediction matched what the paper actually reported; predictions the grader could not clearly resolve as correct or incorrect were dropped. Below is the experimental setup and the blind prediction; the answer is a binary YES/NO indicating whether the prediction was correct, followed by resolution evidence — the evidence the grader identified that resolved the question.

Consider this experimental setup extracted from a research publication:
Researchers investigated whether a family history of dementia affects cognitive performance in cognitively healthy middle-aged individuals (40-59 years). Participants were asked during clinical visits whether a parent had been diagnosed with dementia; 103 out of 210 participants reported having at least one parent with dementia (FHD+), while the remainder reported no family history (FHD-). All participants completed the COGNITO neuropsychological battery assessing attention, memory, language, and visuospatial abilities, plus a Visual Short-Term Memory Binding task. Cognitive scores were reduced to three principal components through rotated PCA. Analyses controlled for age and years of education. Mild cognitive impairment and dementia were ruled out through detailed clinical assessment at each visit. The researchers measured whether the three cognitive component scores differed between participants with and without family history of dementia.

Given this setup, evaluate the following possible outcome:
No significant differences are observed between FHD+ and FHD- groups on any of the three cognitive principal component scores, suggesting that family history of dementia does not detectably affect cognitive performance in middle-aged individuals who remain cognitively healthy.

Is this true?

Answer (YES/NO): YES